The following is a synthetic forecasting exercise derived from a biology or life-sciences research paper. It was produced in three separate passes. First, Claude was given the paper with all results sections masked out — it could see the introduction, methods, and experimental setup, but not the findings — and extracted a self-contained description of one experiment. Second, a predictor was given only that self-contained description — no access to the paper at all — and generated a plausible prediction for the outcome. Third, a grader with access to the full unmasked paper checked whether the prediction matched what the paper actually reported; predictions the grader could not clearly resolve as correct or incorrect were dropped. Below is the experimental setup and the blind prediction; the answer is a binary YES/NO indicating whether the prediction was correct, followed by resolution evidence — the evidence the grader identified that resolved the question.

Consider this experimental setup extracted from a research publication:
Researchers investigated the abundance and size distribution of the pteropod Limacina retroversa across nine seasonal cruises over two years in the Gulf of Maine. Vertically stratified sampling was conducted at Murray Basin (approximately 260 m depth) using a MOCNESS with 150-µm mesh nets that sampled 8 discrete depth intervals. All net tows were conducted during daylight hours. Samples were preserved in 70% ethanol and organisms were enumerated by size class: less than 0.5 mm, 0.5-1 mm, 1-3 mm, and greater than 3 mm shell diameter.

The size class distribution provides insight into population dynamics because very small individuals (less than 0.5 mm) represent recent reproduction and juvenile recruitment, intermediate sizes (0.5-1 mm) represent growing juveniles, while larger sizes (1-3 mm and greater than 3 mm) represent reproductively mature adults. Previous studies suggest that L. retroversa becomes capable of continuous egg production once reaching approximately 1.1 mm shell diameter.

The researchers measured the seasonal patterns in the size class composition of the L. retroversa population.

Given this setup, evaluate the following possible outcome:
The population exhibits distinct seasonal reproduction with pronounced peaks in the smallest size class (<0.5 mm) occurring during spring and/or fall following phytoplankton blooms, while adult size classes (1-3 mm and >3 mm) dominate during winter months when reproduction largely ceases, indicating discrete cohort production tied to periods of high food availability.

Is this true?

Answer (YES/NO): NO